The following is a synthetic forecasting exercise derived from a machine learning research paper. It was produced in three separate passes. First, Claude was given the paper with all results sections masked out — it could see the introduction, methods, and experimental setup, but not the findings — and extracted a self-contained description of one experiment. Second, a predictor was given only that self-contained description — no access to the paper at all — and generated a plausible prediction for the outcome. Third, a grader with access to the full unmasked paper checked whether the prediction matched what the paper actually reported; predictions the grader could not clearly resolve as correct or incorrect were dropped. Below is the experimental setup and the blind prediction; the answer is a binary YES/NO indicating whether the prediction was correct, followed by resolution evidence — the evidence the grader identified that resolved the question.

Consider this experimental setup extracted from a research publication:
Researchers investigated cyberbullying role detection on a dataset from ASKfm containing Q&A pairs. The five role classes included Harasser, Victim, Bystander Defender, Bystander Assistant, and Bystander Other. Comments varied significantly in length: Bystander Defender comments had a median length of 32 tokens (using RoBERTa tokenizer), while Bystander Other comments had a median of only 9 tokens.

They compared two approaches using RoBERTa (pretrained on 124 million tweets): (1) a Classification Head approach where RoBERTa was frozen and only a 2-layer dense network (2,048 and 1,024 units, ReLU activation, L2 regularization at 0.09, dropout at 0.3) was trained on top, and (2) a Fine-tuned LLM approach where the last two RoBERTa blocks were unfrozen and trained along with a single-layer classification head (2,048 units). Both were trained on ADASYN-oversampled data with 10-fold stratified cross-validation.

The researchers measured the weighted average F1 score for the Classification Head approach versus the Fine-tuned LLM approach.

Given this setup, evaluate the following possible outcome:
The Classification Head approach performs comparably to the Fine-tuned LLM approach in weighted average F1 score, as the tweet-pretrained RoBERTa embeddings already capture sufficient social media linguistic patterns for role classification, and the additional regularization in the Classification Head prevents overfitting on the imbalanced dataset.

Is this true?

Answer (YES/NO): NO